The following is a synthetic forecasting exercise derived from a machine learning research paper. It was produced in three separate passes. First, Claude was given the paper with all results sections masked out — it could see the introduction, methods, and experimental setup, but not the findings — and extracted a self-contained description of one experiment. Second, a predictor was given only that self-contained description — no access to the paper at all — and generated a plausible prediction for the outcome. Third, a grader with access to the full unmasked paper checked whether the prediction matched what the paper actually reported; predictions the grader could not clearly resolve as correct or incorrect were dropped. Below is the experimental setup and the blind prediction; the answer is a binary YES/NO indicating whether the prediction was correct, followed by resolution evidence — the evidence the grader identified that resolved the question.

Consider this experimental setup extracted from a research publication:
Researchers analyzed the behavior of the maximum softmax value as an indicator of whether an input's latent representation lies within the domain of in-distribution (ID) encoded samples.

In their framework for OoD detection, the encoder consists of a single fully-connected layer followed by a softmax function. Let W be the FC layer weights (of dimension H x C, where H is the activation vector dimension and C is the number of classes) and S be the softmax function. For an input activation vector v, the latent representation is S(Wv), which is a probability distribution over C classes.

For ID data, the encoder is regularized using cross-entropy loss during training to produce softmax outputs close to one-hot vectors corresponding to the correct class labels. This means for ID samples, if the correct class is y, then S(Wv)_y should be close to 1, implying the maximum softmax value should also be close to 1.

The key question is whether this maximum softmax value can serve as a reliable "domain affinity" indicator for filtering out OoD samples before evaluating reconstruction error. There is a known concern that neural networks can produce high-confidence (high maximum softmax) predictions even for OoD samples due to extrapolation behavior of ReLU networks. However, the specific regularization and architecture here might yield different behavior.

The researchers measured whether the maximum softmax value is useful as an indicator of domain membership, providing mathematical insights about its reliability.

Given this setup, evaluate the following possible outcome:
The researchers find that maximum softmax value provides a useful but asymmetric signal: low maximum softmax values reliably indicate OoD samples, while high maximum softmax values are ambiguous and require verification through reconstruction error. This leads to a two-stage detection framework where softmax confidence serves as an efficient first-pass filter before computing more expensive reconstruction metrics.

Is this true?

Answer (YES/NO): NO